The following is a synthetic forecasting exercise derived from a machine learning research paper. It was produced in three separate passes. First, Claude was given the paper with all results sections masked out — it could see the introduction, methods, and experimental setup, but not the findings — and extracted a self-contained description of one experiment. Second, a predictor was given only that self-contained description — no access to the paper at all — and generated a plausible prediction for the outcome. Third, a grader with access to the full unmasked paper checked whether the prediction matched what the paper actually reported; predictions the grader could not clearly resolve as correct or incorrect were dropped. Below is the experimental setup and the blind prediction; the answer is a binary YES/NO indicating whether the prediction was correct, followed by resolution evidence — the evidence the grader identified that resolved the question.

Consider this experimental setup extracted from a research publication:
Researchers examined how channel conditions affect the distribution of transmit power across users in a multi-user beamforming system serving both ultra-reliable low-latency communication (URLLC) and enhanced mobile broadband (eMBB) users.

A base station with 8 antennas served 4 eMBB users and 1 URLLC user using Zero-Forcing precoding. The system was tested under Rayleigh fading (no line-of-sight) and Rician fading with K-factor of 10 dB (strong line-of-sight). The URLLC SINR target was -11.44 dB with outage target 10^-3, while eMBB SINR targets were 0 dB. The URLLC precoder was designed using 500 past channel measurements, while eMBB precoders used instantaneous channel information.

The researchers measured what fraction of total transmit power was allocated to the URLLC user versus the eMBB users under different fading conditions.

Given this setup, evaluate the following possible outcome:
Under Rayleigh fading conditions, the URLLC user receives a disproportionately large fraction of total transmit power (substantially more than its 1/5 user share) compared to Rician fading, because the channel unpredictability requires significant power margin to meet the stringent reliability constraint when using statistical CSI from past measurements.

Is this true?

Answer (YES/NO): YES